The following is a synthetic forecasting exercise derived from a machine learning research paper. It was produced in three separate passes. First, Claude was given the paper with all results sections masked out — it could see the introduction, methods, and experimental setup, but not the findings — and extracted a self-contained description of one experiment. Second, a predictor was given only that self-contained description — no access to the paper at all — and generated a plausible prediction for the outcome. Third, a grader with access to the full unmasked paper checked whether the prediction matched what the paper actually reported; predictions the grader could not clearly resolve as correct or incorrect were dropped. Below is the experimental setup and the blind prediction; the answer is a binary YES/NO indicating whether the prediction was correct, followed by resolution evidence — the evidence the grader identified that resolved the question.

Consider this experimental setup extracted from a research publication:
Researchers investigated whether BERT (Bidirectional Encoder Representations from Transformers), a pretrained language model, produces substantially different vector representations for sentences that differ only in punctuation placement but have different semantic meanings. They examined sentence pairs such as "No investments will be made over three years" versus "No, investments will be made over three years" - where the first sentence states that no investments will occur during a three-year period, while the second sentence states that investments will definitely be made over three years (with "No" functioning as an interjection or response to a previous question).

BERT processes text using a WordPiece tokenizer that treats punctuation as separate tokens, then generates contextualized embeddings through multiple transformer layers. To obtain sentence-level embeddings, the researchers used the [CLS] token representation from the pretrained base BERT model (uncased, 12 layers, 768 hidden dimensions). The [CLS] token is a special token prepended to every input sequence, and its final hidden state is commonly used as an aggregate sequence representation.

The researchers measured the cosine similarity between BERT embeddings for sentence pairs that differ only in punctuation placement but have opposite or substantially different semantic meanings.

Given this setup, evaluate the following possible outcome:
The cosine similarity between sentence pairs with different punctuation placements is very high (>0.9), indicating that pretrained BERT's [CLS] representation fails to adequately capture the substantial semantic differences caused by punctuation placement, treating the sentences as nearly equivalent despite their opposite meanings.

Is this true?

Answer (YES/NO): YES